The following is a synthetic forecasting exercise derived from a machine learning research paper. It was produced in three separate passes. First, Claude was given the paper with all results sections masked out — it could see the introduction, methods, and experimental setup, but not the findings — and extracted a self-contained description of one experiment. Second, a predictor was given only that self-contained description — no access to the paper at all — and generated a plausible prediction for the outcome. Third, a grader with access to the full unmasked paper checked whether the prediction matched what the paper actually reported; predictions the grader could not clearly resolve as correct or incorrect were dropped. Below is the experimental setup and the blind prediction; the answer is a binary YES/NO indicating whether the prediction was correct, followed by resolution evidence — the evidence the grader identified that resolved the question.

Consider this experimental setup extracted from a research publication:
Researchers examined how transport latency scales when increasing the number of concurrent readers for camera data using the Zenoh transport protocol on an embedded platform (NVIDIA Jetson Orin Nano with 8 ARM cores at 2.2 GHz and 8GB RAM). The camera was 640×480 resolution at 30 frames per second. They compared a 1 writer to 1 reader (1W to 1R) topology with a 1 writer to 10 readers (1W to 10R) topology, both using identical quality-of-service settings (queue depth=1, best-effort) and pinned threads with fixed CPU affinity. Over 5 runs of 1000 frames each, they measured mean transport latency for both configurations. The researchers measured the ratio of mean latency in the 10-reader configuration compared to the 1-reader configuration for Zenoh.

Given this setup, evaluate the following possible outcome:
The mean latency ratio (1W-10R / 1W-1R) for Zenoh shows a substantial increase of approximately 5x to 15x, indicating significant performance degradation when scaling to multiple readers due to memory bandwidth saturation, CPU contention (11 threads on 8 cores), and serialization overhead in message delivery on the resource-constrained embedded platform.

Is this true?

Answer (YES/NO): NO